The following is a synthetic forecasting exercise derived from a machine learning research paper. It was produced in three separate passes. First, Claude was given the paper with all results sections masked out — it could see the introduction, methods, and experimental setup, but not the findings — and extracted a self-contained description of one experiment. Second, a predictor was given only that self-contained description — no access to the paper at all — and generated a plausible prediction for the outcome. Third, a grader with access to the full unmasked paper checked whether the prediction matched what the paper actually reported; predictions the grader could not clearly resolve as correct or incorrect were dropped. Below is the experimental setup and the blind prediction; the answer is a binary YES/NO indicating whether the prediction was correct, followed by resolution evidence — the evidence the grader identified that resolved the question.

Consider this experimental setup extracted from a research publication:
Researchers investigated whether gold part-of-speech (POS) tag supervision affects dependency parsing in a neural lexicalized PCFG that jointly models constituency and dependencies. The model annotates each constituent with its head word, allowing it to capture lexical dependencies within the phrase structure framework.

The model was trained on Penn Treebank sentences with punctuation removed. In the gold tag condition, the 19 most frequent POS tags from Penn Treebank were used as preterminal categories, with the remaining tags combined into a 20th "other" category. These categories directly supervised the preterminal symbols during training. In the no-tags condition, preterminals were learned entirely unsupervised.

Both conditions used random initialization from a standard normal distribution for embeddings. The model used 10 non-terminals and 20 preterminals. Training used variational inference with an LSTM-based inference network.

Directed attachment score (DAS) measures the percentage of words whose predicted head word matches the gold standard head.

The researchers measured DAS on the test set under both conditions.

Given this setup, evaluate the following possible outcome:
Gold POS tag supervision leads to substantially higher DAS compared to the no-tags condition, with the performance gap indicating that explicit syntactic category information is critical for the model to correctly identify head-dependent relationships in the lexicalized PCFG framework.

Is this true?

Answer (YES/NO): NO